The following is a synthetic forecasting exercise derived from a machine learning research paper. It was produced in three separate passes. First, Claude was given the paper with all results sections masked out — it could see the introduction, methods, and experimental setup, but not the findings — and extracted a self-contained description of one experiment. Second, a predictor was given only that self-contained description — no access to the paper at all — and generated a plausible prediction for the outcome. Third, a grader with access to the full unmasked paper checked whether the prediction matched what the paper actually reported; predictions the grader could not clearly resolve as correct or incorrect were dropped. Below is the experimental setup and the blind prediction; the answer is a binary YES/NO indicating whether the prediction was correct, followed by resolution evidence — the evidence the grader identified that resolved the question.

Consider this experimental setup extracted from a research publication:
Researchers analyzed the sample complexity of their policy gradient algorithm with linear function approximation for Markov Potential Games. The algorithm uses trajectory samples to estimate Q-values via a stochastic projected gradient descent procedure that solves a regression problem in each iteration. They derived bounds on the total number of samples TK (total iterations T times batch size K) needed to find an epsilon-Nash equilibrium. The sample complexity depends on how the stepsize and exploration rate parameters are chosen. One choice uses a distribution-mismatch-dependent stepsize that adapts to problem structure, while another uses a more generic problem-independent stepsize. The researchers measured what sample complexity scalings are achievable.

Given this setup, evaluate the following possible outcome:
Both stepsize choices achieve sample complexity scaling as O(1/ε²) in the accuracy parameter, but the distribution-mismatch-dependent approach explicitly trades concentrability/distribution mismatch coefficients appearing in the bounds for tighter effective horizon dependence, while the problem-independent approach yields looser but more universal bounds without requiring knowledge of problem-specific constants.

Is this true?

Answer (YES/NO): NO